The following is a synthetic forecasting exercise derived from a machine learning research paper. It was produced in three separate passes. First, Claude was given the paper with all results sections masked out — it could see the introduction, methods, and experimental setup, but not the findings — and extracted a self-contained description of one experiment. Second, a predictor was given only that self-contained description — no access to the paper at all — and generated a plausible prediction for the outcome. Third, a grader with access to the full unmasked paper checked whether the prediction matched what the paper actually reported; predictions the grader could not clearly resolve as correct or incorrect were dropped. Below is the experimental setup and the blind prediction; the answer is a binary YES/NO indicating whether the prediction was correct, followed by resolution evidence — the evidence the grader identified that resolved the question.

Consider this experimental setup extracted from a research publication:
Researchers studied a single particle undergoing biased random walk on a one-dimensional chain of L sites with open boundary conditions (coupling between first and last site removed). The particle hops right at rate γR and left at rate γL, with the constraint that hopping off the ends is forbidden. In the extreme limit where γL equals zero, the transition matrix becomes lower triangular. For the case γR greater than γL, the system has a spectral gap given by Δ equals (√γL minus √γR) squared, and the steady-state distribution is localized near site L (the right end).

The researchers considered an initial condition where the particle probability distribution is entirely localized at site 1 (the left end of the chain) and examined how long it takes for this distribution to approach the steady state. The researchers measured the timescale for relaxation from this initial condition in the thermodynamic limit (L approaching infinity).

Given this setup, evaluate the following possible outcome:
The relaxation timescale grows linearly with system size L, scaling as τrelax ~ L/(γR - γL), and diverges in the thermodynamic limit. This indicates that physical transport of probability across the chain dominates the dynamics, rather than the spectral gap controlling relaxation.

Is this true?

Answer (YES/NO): YES